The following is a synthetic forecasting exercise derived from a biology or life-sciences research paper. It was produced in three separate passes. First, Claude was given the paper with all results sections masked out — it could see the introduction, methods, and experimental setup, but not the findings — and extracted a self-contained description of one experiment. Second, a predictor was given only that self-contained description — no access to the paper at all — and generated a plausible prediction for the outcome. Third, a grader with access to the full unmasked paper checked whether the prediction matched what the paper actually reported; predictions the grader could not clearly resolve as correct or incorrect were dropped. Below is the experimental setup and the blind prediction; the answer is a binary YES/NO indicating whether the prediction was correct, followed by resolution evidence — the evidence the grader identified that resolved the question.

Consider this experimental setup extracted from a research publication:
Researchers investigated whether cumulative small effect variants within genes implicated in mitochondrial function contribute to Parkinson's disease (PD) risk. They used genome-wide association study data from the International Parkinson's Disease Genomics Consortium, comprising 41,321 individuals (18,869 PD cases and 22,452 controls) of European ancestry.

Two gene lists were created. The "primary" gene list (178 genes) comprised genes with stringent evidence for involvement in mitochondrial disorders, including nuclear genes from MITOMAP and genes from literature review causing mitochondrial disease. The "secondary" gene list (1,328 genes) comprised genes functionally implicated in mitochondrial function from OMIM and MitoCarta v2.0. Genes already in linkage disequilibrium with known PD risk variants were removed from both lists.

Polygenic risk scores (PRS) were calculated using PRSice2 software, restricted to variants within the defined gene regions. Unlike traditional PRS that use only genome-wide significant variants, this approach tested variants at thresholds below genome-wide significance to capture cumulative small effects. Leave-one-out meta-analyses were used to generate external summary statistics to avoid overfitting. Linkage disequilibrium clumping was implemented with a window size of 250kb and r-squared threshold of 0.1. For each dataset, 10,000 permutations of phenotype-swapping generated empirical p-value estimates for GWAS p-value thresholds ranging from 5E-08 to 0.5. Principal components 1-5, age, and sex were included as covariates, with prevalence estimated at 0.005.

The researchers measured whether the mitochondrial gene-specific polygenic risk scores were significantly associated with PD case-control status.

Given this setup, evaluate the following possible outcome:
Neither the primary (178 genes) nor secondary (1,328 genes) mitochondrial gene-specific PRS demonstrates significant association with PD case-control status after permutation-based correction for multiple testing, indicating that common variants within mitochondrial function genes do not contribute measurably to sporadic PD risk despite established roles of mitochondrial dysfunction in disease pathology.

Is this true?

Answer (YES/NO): NO